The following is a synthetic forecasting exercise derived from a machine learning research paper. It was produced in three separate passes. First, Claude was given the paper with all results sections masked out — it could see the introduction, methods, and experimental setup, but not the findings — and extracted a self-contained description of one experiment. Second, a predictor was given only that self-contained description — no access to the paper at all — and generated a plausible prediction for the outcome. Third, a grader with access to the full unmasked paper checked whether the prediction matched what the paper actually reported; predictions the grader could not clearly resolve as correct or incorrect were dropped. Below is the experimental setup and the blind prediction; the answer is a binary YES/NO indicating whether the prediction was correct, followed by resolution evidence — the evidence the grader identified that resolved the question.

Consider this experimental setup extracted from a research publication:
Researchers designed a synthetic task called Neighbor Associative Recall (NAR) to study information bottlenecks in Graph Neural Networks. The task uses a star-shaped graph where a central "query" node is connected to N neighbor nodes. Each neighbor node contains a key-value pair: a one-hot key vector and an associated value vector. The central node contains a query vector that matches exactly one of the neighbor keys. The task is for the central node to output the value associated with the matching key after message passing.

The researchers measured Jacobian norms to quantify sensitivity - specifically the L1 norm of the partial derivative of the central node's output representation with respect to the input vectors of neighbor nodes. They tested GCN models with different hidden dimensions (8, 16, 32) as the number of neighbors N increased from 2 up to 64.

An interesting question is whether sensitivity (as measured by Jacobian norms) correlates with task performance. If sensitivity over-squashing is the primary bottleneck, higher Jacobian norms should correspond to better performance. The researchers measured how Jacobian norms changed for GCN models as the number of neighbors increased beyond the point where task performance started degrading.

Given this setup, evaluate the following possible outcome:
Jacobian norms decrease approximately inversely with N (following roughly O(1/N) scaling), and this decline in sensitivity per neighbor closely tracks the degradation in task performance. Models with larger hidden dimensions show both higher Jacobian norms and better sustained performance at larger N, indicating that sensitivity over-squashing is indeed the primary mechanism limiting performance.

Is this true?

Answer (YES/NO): NO